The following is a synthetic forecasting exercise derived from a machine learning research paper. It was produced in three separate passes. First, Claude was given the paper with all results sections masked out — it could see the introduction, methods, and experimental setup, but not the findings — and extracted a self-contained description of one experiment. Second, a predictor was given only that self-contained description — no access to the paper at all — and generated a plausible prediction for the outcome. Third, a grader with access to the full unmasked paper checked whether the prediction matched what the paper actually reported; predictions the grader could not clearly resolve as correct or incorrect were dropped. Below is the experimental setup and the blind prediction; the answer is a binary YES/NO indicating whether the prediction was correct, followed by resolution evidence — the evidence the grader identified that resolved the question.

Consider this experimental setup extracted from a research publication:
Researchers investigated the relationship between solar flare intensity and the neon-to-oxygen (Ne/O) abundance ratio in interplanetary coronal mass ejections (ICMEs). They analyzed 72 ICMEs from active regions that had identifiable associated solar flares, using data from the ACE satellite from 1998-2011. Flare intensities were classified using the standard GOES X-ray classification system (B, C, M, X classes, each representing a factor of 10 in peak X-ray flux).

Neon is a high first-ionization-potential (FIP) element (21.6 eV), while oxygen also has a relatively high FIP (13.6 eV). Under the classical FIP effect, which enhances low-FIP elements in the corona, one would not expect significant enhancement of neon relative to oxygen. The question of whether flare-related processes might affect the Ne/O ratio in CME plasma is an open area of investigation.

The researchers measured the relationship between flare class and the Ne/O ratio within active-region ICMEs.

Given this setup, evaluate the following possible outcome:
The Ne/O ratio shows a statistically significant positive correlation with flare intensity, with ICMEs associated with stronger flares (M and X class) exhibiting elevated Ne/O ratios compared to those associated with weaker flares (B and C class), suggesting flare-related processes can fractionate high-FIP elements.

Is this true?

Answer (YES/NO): YES